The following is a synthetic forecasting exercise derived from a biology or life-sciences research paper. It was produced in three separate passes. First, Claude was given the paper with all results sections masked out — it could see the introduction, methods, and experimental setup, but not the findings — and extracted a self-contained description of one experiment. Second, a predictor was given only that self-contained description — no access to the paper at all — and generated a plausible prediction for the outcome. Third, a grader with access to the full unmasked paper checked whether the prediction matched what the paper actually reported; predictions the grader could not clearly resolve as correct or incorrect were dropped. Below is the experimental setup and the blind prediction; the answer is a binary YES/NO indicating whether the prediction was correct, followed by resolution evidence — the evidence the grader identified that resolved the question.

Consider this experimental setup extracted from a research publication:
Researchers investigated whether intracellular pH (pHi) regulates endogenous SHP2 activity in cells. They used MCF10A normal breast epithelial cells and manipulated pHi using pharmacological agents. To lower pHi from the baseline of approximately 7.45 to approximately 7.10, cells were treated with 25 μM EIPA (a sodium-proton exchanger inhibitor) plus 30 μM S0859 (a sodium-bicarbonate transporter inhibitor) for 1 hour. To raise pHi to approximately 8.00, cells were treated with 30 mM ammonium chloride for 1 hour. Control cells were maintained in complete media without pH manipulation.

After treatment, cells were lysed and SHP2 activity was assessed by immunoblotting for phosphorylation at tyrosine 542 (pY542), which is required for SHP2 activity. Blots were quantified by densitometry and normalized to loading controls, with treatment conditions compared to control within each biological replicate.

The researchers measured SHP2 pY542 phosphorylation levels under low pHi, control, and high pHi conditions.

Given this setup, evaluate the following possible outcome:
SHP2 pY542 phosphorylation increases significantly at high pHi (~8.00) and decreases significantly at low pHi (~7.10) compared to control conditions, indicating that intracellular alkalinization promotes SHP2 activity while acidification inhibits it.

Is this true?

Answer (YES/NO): NO